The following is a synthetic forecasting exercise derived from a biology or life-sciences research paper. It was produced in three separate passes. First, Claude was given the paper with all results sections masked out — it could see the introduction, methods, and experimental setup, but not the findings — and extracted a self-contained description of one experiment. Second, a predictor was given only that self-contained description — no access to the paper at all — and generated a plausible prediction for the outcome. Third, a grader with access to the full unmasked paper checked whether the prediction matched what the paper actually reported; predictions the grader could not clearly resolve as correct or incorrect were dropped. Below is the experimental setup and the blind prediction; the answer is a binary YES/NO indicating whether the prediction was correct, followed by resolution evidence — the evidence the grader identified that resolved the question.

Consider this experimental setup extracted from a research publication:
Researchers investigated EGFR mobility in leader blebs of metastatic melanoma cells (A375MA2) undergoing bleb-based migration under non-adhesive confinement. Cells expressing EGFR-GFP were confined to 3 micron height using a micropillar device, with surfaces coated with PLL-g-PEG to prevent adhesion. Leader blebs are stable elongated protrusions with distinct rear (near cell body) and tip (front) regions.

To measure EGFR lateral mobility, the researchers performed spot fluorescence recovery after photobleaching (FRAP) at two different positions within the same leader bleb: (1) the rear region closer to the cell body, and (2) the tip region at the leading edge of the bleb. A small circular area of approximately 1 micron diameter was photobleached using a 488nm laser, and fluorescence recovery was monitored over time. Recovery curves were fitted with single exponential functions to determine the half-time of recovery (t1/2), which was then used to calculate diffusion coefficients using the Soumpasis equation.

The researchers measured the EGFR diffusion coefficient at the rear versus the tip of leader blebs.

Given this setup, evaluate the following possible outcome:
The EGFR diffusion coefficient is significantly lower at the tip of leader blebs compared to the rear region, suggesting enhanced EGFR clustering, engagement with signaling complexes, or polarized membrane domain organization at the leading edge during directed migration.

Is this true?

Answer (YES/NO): NO